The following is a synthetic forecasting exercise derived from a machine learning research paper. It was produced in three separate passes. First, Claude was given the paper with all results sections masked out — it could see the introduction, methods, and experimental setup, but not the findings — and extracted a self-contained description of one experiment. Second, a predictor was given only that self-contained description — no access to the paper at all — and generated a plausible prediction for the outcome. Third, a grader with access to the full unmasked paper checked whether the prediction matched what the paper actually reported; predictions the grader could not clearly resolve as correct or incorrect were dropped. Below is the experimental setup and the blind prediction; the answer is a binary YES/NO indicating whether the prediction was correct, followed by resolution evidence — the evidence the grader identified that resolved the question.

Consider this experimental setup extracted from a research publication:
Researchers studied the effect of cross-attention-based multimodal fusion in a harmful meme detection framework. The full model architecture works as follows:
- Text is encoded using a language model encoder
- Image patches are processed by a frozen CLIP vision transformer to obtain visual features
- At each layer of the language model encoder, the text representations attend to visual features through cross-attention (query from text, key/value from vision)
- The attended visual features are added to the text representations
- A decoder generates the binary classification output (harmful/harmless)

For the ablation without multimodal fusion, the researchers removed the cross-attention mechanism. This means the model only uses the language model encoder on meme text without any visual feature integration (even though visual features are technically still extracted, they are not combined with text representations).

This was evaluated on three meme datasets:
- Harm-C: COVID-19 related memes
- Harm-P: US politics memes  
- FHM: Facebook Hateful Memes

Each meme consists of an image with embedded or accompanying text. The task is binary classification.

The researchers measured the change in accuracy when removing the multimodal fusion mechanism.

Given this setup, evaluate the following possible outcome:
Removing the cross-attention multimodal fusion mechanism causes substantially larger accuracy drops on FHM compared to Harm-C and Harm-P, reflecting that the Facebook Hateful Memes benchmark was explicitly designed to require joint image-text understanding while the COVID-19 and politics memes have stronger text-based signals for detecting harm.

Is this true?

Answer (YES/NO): NO